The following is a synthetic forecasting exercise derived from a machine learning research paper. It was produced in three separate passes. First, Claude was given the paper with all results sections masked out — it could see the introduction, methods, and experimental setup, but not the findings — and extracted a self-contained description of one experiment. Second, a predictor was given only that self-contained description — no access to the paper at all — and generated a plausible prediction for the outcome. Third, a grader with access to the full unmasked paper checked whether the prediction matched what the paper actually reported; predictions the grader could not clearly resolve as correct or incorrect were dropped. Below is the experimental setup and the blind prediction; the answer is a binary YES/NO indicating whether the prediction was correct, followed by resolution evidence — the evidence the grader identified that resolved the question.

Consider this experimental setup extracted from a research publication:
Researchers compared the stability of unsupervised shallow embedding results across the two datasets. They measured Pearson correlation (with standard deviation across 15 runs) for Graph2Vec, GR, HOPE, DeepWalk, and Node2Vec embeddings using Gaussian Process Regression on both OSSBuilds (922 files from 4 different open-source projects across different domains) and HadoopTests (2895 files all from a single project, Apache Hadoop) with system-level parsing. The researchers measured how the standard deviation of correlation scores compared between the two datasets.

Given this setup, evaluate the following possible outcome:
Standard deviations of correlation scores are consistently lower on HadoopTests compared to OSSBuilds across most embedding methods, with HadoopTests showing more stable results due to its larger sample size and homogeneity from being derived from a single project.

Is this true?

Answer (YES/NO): YES